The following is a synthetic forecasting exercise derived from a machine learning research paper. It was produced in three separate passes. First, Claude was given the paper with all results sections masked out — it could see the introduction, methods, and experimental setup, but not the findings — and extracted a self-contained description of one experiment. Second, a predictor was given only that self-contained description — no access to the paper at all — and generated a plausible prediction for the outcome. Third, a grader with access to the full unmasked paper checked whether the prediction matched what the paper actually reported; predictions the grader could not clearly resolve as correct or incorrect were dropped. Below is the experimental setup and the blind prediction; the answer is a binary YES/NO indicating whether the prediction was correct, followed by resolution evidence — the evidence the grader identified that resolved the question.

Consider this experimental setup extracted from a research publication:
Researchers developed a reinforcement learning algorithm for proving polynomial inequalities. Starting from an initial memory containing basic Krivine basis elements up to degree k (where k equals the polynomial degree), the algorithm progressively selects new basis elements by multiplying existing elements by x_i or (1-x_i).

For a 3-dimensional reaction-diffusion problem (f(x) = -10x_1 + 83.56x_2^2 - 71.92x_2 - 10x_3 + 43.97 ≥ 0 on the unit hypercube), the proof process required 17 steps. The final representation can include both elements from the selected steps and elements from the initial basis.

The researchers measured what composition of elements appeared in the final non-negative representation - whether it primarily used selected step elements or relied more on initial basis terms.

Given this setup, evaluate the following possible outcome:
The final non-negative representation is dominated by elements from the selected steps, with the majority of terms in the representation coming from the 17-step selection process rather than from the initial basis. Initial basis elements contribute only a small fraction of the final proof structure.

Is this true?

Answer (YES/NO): NO